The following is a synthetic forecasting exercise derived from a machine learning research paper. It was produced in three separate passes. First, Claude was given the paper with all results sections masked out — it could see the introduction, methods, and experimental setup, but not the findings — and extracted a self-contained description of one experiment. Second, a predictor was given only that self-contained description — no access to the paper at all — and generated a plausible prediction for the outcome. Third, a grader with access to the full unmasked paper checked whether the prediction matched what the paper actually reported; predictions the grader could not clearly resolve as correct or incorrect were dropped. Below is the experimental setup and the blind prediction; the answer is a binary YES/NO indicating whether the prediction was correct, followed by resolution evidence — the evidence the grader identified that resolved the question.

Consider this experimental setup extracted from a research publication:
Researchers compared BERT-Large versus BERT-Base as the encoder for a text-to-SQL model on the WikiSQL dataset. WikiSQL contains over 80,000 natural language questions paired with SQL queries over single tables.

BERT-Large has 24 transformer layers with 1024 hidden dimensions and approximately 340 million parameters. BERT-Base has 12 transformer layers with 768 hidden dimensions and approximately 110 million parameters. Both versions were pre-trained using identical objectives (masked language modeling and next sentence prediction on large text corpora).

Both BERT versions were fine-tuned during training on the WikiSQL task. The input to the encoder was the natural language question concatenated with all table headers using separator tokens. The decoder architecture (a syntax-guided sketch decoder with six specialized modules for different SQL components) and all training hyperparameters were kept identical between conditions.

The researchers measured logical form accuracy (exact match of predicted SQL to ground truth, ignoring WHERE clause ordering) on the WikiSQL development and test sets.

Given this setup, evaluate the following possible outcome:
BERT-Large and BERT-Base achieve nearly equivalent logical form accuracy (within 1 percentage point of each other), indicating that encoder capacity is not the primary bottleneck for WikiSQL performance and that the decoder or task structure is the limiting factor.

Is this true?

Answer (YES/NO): NO